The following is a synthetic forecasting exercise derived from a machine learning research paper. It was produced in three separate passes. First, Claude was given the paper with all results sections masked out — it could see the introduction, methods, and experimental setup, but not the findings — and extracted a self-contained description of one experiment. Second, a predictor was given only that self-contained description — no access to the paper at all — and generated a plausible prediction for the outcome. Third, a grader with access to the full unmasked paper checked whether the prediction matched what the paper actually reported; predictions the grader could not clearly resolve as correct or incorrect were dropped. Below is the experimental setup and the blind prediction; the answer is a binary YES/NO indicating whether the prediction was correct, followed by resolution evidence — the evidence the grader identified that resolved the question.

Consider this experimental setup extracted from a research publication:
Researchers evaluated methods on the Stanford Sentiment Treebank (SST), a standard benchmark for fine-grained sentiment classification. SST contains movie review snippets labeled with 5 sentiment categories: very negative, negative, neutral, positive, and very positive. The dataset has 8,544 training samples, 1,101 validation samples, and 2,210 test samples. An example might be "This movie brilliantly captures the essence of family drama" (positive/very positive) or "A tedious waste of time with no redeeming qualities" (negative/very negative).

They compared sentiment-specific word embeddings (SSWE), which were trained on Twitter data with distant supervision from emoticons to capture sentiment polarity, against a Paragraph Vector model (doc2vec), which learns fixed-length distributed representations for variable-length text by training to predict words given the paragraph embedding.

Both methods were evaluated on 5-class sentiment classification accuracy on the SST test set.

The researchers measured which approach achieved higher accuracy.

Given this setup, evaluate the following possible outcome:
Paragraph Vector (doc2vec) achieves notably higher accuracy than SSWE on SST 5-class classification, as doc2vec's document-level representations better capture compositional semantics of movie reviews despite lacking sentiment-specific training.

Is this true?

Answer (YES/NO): YES